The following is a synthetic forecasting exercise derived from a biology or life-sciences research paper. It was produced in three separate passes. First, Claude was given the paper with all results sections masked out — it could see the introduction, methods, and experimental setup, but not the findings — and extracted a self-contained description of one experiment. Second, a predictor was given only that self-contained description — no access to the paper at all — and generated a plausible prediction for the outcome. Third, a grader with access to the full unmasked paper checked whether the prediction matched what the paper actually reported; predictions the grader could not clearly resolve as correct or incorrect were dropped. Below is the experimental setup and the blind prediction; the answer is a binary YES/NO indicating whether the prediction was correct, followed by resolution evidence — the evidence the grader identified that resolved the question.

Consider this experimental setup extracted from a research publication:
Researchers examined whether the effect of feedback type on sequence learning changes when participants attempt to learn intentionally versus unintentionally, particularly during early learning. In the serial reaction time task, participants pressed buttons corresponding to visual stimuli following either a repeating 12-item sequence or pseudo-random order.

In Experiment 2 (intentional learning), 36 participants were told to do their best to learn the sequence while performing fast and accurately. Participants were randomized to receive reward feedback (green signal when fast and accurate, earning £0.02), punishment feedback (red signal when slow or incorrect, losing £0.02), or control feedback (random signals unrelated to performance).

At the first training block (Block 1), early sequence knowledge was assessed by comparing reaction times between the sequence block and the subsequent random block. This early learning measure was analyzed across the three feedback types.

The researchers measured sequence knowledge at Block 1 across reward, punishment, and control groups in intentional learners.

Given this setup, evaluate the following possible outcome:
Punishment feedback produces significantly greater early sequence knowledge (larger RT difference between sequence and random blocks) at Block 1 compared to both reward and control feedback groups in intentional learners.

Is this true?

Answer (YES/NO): NO